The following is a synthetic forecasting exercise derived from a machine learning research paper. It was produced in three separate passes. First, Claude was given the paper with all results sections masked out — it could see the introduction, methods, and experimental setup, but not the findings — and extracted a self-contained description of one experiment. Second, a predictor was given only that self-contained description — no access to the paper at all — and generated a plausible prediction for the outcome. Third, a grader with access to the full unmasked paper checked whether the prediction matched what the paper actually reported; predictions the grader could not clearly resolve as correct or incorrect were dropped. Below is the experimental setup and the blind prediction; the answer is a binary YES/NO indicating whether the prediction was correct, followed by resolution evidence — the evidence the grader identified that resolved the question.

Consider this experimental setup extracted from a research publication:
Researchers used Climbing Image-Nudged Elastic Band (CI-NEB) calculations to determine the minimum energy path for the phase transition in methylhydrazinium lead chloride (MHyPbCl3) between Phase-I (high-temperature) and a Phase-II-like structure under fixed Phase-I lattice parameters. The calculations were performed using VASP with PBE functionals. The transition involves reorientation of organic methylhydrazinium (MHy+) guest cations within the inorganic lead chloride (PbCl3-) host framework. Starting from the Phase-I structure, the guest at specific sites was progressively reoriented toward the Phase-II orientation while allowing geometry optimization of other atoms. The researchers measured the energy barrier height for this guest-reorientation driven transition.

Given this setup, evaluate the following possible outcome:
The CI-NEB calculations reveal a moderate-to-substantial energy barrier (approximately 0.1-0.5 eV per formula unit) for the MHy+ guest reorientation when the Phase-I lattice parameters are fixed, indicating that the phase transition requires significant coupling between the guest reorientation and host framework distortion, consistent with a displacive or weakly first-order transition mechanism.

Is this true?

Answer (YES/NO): NO